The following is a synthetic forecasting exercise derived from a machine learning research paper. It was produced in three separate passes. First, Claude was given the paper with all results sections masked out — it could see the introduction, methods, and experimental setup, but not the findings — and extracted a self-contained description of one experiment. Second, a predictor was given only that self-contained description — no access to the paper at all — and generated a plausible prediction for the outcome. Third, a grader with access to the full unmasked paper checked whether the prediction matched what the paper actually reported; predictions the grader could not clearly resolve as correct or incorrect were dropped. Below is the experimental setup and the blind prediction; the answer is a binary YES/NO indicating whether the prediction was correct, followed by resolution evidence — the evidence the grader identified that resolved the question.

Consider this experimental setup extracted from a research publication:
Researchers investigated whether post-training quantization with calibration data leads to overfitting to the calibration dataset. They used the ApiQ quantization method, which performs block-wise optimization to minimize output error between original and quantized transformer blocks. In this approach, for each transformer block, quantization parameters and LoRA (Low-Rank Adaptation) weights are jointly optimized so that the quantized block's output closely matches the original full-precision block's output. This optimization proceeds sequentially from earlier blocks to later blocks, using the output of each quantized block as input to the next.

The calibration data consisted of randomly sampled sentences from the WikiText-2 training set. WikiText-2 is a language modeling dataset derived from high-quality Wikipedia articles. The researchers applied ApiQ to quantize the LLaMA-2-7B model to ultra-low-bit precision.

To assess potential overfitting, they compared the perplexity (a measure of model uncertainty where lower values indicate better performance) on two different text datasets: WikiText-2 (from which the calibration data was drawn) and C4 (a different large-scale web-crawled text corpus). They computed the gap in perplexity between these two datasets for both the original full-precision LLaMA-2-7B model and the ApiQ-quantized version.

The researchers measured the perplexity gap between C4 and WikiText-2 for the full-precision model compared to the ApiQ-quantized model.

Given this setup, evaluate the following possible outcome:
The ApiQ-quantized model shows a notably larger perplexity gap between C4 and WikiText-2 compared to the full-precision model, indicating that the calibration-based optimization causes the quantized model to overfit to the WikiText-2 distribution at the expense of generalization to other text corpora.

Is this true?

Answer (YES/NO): YES